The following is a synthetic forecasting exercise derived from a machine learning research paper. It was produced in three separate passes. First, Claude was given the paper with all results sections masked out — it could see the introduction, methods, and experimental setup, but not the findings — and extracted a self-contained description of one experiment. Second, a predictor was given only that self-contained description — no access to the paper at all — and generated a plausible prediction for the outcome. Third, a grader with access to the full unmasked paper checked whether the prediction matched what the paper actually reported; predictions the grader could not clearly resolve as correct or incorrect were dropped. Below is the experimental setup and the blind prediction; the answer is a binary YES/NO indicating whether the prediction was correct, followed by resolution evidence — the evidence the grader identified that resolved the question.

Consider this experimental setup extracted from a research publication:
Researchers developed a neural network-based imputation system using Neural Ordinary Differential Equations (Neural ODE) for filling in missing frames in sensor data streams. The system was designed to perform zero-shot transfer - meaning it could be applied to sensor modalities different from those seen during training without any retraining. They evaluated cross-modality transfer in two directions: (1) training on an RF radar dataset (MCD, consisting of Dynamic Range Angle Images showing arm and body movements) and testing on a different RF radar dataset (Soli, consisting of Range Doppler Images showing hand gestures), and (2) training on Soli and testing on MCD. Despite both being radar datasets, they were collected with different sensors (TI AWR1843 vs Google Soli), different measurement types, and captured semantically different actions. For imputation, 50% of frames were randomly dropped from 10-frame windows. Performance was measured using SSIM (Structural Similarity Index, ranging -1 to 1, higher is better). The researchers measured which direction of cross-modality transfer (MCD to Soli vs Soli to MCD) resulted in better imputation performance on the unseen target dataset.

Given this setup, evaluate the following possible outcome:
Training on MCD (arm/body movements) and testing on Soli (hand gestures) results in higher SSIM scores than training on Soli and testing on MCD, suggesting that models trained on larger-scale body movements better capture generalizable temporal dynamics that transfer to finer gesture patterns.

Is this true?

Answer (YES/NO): YES